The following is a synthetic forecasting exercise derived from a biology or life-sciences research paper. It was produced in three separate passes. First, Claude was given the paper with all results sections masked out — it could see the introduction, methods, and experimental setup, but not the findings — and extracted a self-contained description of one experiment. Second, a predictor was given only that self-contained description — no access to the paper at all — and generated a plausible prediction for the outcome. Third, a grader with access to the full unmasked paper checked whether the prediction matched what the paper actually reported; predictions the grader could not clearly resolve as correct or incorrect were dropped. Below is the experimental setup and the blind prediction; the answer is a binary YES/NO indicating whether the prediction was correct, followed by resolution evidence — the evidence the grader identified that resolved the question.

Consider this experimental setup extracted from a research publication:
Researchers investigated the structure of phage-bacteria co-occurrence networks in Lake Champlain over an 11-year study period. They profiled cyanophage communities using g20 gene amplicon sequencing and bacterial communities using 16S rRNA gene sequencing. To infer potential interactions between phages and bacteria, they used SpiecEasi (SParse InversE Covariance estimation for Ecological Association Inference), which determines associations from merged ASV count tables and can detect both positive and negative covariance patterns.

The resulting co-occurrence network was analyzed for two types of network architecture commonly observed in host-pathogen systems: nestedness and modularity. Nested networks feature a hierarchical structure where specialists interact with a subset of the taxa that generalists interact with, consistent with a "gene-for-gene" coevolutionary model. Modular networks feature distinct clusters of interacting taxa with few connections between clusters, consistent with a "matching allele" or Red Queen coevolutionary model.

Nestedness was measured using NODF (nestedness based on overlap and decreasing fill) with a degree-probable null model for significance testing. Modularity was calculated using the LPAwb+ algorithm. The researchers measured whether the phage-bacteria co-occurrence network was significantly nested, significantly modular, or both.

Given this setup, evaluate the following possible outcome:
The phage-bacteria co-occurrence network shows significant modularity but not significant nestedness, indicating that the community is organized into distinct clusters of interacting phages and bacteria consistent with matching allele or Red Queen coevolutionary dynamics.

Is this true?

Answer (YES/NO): YES